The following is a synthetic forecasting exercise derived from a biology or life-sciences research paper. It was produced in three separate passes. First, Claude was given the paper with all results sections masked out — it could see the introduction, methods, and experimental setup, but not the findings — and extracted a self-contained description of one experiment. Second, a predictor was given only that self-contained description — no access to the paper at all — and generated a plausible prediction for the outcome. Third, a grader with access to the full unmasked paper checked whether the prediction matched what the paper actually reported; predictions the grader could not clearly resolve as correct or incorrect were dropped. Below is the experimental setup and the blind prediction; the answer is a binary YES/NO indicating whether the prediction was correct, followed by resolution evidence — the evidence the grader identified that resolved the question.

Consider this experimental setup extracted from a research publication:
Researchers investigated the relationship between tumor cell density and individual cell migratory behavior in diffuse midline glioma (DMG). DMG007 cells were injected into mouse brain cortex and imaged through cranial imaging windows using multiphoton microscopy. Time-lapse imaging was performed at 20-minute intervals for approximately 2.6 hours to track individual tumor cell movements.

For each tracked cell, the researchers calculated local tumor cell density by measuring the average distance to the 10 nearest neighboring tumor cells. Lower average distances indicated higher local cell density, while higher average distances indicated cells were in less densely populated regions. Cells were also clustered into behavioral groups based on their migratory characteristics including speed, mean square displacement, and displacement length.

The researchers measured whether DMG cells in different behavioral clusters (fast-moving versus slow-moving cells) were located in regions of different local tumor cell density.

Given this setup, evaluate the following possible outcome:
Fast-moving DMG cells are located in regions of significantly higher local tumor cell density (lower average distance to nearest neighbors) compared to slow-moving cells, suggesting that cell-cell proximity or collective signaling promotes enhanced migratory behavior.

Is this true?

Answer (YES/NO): NO